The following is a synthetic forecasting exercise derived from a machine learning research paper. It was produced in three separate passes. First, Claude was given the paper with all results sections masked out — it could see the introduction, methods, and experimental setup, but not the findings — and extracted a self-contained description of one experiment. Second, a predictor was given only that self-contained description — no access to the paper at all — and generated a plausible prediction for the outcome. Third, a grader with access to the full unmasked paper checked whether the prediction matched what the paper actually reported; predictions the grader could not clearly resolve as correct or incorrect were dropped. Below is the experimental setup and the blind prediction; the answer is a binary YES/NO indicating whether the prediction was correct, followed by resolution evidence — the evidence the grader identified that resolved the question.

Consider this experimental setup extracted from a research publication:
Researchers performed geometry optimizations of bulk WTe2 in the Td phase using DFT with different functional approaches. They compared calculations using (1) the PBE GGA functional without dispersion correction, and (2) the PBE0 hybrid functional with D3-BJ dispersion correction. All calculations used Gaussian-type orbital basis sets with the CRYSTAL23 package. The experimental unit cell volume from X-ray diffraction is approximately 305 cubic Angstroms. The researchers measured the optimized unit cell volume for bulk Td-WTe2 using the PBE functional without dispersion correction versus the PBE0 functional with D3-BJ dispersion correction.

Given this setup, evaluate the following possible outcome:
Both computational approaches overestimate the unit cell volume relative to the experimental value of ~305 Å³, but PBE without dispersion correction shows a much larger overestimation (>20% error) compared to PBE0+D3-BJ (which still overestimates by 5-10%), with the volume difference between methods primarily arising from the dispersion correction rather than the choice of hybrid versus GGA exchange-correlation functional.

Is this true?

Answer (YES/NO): NO